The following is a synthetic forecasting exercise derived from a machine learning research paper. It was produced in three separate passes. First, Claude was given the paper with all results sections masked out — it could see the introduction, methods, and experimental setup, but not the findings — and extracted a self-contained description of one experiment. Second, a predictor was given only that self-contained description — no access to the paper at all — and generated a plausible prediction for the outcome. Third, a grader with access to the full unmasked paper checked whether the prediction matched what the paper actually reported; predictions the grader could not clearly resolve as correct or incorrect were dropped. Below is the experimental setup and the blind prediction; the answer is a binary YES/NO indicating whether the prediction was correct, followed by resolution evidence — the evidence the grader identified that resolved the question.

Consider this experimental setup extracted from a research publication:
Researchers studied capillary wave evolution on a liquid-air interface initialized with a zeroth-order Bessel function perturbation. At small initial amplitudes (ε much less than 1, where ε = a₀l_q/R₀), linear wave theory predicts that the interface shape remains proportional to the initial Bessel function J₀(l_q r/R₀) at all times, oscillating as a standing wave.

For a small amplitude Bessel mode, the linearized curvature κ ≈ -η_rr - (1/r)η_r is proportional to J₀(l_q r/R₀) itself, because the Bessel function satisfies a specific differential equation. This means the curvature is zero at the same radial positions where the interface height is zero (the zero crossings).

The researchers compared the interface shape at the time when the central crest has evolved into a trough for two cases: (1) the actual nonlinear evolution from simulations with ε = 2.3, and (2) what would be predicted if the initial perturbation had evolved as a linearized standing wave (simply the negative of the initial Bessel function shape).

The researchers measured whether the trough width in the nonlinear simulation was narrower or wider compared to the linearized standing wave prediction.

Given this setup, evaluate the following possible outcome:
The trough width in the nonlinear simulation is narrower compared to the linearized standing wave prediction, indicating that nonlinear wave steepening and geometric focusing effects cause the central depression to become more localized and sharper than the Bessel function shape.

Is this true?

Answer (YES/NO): YES